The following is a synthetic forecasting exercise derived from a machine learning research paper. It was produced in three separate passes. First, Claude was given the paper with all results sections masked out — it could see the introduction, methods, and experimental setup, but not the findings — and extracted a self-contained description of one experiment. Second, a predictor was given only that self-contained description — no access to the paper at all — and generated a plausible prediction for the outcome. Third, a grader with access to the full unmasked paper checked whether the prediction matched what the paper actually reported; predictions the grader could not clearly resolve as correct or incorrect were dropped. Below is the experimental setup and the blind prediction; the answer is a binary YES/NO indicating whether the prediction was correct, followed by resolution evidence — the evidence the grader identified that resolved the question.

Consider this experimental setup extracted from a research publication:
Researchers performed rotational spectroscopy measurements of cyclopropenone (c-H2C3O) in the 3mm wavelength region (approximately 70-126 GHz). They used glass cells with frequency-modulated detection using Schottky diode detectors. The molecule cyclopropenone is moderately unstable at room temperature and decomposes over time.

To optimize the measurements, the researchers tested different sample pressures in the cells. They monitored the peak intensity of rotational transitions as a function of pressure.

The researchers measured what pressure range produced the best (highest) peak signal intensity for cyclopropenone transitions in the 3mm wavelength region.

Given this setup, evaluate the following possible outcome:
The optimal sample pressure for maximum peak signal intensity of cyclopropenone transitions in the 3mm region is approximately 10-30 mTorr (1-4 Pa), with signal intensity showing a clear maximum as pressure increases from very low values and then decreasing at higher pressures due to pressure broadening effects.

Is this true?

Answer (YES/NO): NO